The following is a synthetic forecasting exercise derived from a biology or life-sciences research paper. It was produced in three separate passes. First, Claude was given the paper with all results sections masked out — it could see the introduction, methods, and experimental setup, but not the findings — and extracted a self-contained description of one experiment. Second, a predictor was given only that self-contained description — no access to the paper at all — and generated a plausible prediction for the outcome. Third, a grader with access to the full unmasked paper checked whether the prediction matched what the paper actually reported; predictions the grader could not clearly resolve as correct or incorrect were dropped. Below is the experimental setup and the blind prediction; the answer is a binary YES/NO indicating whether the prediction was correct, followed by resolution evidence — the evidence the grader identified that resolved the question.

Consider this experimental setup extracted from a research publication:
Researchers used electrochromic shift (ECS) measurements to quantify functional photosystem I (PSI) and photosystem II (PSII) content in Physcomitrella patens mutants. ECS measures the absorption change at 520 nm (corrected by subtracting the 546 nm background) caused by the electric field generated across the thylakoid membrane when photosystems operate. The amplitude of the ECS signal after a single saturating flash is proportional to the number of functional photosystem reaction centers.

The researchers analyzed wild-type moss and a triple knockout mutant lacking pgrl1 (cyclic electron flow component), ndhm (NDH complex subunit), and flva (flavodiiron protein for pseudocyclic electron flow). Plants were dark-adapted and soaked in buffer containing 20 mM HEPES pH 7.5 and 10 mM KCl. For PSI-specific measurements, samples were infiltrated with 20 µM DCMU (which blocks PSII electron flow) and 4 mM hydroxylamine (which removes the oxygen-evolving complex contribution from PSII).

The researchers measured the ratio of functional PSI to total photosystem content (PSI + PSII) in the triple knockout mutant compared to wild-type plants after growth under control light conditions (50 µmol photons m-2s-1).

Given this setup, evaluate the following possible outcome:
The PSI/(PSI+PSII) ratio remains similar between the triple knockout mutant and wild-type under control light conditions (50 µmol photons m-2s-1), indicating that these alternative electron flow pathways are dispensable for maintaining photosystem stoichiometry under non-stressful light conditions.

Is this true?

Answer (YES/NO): NO